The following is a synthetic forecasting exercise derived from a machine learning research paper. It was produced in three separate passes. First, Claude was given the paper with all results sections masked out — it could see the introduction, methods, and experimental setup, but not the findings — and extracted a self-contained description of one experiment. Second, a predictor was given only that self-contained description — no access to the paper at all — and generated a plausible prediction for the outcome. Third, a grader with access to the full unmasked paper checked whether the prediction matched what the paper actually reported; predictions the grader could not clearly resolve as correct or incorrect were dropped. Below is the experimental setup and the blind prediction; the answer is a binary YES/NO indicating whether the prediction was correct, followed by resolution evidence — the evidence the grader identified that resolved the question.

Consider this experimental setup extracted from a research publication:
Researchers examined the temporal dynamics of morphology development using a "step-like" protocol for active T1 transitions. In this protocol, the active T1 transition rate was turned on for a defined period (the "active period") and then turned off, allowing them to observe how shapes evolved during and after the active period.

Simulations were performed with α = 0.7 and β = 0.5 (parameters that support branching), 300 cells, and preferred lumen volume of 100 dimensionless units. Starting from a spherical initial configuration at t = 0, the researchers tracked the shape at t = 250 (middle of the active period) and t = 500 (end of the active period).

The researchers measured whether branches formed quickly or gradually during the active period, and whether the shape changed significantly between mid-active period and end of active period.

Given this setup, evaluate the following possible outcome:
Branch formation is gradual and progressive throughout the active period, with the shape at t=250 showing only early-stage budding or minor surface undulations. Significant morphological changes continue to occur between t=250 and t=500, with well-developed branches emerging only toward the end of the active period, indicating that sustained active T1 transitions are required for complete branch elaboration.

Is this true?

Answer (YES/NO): NO